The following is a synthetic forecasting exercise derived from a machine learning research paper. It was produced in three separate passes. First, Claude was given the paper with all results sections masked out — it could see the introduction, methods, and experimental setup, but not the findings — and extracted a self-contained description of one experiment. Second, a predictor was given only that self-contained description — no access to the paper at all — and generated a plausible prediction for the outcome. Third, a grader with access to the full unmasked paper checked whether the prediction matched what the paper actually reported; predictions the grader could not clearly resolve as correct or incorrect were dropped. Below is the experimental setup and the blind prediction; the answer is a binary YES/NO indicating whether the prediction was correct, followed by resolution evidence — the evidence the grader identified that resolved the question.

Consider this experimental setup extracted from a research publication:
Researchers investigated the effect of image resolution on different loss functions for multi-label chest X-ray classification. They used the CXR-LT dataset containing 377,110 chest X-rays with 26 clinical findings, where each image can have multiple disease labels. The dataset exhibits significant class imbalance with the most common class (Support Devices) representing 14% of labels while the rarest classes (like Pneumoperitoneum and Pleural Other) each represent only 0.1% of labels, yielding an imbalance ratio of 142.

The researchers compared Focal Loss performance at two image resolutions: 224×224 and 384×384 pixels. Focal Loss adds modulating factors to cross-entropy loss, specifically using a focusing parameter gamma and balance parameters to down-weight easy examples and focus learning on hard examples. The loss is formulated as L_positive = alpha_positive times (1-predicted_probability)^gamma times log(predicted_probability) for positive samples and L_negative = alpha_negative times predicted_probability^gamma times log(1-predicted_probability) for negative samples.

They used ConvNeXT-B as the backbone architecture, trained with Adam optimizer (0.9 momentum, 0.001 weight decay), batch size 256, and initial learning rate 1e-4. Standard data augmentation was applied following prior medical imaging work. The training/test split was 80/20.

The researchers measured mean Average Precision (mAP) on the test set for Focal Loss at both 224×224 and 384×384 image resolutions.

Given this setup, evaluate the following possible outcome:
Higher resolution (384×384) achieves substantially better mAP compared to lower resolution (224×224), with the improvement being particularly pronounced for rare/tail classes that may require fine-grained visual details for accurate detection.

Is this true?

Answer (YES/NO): NO